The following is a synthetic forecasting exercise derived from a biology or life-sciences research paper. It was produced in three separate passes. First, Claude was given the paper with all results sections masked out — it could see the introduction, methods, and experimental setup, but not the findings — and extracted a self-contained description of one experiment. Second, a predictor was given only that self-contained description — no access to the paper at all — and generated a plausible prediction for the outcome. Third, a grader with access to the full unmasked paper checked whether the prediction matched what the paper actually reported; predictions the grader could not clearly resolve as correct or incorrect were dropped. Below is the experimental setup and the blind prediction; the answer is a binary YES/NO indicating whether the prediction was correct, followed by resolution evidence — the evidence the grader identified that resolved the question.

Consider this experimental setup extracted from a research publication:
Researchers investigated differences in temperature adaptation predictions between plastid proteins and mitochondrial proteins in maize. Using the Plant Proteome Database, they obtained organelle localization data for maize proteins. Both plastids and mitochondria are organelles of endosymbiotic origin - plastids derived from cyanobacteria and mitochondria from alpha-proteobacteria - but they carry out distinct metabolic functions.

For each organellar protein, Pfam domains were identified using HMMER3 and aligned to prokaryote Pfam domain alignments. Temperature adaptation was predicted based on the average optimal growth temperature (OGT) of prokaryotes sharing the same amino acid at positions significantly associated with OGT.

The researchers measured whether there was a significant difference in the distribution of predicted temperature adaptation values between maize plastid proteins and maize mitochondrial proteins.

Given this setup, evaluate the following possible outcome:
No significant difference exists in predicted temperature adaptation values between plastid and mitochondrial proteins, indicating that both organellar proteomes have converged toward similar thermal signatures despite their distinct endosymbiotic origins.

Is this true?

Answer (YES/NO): NO